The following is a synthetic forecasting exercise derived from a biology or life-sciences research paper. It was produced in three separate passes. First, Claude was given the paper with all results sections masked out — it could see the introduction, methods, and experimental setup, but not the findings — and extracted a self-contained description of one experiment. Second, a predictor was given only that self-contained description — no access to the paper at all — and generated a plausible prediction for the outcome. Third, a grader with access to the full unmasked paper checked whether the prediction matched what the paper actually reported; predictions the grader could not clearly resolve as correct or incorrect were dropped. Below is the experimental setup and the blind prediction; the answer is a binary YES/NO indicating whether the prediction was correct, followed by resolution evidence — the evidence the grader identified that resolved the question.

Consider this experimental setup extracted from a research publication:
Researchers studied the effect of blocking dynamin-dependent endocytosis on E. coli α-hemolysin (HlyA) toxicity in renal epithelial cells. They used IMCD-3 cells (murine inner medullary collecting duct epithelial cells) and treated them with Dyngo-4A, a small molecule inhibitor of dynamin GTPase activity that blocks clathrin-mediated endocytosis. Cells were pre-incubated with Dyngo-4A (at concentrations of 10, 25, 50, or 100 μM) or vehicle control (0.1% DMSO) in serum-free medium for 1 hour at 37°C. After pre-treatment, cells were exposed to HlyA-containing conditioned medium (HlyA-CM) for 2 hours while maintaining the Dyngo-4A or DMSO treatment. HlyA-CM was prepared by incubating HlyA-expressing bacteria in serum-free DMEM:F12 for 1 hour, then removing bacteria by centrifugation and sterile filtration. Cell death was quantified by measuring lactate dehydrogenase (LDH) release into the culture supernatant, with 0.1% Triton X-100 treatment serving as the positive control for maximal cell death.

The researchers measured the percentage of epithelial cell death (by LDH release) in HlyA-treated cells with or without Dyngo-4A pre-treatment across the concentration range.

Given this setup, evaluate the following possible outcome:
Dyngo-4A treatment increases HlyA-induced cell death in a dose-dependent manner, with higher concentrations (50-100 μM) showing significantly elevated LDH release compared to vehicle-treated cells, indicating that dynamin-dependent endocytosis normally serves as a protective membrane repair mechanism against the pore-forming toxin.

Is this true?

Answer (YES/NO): NO